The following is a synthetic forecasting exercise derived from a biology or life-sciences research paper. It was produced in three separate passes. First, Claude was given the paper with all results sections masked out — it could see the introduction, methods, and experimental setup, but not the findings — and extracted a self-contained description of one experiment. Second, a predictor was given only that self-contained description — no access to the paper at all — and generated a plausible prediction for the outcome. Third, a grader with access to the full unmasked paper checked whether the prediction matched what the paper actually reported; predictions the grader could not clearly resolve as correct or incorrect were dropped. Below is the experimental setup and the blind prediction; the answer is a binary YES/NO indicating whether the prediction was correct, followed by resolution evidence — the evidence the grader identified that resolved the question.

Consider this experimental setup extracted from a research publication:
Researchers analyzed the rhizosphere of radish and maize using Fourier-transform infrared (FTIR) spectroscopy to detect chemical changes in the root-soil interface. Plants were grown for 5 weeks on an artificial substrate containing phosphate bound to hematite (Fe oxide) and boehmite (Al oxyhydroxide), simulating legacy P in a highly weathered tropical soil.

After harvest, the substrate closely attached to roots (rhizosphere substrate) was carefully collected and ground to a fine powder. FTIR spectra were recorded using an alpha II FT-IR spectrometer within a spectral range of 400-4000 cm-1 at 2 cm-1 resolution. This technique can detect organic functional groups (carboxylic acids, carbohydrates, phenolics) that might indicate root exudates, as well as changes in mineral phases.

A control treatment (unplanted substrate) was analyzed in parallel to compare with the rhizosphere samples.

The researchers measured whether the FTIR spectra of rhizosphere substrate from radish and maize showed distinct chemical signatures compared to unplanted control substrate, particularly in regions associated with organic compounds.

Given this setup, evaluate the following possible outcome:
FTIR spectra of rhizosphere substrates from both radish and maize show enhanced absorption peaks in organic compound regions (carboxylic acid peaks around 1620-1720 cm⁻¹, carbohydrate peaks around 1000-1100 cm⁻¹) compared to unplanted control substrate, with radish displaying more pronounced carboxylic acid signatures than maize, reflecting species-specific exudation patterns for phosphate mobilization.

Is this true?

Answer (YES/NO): NO